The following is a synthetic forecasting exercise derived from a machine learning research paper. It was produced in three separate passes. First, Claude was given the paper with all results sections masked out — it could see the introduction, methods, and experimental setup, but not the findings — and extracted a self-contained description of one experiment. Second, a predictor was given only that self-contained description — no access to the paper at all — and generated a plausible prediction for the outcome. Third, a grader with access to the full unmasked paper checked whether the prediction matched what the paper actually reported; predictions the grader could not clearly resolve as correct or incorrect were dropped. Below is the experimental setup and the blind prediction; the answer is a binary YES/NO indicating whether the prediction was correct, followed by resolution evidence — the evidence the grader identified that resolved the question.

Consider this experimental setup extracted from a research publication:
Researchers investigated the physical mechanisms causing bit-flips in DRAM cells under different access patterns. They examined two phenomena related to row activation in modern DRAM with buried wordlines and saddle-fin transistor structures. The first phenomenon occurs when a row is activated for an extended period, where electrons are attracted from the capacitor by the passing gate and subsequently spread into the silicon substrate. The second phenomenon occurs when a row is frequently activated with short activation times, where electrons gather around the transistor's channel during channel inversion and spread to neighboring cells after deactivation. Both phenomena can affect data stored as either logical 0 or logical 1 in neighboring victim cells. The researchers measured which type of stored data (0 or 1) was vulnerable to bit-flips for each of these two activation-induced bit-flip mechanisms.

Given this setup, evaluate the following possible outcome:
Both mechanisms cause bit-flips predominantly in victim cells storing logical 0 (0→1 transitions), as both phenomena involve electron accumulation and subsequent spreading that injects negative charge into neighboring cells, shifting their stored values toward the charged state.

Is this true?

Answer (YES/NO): NO